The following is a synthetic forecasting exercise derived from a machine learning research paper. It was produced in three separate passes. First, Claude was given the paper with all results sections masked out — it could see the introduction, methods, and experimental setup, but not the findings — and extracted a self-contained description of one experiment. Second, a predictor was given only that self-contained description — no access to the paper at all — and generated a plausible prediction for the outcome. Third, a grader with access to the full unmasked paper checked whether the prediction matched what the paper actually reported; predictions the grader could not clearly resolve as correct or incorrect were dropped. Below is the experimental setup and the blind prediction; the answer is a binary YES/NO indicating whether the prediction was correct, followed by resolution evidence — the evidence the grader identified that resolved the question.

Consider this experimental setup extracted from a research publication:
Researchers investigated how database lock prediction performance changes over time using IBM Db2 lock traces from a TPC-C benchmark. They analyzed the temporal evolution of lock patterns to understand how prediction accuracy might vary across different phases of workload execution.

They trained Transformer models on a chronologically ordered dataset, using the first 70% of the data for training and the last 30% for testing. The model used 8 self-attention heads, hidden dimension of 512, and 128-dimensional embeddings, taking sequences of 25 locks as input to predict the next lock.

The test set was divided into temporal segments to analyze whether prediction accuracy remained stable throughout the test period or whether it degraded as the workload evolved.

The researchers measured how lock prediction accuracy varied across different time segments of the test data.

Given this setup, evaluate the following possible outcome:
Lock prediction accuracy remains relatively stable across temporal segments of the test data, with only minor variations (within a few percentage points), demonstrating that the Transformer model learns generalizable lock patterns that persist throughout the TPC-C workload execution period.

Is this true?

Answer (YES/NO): YES